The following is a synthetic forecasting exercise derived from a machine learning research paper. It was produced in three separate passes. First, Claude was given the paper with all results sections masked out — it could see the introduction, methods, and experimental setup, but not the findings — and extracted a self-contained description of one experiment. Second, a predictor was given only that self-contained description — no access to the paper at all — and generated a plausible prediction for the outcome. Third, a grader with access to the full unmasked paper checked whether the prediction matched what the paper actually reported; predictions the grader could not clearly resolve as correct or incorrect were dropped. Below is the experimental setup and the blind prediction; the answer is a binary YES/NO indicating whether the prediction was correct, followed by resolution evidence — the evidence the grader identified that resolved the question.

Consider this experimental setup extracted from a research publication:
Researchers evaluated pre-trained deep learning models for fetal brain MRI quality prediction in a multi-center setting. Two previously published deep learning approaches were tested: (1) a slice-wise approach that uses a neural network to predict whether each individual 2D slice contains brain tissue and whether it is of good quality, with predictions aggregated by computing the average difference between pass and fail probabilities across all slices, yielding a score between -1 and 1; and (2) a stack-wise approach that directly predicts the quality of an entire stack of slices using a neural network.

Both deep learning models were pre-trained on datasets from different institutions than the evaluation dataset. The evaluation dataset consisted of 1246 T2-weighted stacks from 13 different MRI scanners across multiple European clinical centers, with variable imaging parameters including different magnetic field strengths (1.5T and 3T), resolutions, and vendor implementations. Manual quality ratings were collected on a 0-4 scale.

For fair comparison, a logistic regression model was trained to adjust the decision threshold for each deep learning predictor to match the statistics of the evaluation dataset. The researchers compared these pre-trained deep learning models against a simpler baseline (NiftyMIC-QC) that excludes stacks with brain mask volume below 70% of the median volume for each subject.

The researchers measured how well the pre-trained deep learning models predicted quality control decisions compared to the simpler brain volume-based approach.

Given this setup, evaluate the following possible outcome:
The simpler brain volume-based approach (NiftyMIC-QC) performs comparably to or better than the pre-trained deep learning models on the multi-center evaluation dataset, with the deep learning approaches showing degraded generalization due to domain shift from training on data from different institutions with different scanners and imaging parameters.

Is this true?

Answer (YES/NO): YES